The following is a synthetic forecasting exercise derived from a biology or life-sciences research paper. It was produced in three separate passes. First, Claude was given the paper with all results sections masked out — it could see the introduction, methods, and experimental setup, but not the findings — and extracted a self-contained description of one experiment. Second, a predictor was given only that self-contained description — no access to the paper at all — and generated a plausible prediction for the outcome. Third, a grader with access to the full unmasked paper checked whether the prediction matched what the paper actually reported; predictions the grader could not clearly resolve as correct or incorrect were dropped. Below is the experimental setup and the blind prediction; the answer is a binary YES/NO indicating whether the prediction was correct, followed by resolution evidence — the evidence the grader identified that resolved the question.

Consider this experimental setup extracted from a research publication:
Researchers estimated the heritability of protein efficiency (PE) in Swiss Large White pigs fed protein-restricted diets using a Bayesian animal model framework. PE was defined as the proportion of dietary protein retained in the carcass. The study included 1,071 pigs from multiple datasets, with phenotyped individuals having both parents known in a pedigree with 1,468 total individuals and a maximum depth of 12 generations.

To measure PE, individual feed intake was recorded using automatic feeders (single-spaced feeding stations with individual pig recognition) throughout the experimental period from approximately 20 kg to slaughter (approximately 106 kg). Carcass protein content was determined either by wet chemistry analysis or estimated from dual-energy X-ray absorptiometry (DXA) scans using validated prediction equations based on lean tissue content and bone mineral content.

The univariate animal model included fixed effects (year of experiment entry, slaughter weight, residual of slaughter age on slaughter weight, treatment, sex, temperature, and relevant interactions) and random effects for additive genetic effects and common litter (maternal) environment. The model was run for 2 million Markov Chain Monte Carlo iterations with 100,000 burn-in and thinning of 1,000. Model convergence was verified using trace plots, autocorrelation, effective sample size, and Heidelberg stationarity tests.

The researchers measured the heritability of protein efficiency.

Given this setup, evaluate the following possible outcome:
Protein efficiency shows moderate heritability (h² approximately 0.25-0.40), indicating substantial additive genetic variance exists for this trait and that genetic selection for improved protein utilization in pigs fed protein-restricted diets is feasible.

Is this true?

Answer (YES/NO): NO